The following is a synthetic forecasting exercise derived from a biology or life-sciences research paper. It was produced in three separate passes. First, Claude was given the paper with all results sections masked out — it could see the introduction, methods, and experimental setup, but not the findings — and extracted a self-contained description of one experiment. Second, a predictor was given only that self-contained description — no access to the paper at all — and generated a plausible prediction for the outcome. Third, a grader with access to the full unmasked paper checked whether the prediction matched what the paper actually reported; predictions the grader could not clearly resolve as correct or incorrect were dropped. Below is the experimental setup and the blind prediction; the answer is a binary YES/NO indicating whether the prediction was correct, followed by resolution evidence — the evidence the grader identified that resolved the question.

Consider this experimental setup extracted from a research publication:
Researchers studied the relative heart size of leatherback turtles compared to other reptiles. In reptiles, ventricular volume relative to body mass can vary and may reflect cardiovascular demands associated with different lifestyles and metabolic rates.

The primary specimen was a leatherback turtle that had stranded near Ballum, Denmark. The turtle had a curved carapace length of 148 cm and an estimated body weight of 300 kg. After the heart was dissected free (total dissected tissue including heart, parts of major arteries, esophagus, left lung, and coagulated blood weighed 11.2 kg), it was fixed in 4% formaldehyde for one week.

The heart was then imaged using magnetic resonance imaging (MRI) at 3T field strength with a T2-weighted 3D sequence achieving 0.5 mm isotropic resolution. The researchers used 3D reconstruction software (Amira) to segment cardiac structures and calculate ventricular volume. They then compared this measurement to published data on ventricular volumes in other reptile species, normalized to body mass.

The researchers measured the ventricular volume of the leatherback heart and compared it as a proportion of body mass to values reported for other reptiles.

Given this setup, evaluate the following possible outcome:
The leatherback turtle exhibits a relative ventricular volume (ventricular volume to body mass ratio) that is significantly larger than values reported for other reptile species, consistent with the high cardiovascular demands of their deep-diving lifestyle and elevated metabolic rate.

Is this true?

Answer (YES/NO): YES